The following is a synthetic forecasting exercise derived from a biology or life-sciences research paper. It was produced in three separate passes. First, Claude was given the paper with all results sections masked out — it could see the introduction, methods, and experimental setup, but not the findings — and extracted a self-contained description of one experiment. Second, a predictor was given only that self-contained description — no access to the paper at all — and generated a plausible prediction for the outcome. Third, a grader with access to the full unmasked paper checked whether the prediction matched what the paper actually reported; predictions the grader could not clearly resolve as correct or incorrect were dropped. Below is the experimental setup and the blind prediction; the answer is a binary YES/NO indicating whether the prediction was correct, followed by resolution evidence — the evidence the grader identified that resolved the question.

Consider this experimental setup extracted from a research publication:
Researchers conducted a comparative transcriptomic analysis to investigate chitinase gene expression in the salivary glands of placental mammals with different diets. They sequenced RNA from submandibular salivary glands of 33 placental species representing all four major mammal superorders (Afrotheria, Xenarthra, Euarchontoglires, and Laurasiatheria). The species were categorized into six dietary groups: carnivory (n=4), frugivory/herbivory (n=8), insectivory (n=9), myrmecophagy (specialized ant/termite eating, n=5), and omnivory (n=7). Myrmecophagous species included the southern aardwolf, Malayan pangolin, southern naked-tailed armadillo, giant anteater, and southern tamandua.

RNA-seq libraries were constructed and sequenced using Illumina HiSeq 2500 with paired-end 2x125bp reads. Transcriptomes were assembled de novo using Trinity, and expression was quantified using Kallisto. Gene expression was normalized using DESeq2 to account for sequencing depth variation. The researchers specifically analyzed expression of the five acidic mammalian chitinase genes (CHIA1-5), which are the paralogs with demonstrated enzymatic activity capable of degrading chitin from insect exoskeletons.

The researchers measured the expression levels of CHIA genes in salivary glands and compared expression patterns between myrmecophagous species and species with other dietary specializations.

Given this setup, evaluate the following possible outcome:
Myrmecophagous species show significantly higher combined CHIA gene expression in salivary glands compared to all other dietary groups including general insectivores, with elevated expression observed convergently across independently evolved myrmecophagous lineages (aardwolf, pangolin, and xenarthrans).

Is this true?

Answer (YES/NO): NO